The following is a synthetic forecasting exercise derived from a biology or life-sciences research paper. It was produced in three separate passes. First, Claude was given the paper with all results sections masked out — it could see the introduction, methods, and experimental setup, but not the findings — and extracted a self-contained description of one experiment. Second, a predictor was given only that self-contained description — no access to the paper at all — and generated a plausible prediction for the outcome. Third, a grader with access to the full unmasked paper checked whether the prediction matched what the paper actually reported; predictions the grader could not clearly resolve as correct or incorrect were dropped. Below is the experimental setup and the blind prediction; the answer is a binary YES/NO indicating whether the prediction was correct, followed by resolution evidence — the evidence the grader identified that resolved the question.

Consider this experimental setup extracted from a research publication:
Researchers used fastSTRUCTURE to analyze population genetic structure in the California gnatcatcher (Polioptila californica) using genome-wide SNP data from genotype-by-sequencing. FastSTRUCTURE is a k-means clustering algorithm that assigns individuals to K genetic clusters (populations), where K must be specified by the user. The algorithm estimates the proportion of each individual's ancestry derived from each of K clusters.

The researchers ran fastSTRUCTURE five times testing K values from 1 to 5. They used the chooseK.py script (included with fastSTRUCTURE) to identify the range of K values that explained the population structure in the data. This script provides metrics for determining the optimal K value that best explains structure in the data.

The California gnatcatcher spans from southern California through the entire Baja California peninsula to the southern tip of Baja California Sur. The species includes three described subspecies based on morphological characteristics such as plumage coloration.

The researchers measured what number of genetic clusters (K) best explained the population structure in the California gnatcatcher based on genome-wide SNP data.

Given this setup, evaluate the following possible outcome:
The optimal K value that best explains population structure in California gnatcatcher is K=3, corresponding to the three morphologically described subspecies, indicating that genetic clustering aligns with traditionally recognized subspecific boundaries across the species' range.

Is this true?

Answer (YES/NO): NO